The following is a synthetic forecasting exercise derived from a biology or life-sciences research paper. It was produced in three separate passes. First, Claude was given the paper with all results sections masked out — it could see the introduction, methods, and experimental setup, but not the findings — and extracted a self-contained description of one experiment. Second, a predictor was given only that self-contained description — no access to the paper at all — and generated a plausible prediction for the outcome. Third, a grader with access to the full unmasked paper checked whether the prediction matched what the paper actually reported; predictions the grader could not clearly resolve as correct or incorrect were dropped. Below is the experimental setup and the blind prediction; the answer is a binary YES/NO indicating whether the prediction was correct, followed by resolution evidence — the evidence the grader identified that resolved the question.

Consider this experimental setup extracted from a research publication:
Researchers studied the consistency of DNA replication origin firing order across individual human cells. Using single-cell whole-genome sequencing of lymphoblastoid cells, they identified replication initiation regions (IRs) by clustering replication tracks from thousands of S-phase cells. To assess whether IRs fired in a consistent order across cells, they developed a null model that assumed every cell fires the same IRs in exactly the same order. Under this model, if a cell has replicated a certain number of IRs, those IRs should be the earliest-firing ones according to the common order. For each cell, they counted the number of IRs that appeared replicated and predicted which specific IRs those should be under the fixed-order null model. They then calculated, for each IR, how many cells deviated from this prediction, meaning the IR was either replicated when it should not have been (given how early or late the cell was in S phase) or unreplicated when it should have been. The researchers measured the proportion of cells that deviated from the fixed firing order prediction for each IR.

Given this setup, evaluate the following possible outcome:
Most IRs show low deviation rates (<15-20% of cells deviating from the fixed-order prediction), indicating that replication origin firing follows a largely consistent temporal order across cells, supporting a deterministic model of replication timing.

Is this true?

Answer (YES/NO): NO